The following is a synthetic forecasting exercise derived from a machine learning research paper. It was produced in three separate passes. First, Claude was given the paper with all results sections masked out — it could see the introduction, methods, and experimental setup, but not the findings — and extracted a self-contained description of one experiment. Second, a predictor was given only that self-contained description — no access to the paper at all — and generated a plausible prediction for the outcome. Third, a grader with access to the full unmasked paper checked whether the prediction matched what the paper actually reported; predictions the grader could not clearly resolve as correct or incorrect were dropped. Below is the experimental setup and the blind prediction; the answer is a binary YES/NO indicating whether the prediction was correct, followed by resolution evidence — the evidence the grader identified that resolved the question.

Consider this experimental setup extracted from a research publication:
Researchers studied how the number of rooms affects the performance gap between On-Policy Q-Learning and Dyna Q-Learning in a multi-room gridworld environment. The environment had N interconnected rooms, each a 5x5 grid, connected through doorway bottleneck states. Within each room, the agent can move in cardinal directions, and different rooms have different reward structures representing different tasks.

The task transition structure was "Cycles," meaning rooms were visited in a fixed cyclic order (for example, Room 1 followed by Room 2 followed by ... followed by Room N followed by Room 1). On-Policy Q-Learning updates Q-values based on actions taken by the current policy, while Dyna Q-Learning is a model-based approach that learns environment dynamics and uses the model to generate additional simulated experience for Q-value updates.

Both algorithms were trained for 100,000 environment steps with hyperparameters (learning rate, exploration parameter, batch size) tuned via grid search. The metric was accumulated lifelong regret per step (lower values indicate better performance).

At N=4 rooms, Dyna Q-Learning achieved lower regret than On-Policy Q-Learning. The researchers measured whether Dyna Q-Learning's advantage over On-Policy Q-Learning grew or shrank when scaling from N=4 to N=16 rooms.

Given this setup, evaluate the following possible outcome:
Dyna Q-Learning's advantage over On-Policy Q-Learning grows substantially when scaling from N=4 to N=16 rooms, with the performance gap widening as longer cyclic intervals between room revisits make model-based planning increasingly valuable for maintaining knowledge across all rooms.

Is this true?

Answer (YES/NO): YES